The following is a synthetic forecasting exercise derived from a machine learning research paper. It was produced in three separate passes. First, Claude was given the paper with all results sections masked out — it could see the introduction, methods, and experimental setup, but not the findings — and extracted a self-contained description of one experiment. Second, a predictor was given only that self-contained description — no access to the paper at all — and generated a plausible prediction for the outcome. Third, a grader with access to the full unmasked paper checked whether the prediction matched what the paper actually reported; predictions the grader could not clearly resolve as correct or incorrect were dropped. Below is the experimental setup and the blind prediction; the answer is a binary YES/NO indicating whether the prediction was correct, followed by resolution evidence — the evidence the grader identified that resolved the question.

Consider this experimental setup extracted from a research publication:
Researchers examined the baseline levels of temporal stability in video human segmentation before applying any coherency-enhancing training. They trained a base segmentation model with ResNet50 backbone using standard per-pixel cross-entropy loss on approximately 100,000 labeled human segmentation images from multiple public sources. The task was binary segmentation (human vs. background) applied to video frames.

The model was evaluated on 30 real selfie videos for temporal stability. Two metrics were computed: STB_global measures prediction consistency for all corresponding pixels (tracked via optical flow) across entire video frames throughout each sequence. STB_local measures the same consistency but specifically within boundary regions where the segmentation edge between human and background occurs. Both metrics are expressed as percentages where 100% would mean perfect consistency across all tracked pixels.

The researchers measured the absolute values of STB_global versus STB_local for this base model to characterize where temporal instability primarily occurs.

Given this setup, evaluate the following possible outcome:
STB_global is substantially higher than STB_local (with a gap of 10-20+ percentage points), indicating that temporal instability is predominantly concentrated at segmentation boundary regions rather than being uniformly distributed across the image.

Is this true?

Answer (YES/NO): NO